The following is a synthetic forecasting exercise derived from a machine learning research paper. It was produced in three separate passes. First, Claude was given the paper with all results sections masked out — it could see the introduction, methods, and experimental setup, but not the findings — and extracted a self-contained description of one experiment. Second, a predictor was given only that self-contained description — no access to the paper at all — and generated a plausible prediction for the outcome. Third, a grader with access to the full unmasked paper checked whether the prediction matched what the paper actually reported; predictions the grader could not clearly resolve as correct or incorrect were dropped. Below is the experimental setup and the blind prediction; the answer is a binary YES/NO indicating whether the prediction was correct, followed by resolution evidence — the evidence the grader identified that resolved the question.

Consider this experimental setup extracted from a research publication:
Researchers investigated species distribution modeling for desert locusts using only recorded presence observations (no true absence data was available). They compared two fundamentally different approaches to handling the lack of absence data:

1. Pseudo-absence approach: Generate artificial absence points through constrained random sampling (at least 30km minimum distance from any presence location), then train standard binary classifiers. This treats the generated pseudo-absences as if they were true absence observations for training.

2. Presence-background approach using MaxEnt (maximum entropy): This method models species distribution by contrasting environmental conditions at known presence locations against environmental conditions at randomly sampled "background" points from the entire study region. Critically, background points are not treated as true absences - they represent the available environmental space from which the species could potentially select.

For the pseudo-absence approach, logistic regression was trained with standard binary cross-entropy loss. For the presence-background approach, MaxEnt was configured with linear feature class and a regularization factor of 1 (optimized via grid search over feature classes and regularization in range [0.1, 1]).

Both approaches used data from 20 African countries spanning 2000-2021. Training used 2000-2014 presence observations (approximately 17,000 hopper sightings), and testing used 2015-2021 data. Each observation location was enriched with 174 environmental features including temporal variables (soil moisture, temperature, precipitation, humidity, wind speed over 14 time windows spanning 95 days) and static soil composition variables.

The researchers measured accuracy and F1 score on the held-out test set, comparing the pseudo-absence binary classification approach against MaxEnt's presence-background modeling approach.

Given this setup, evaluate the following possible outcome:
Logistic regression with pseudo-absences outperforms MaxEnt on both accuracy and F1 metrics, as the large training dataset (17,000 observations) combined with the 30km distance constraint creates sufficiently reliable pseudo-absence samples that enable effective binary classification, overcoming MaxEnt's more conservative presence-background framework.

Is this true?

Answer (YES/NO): YES